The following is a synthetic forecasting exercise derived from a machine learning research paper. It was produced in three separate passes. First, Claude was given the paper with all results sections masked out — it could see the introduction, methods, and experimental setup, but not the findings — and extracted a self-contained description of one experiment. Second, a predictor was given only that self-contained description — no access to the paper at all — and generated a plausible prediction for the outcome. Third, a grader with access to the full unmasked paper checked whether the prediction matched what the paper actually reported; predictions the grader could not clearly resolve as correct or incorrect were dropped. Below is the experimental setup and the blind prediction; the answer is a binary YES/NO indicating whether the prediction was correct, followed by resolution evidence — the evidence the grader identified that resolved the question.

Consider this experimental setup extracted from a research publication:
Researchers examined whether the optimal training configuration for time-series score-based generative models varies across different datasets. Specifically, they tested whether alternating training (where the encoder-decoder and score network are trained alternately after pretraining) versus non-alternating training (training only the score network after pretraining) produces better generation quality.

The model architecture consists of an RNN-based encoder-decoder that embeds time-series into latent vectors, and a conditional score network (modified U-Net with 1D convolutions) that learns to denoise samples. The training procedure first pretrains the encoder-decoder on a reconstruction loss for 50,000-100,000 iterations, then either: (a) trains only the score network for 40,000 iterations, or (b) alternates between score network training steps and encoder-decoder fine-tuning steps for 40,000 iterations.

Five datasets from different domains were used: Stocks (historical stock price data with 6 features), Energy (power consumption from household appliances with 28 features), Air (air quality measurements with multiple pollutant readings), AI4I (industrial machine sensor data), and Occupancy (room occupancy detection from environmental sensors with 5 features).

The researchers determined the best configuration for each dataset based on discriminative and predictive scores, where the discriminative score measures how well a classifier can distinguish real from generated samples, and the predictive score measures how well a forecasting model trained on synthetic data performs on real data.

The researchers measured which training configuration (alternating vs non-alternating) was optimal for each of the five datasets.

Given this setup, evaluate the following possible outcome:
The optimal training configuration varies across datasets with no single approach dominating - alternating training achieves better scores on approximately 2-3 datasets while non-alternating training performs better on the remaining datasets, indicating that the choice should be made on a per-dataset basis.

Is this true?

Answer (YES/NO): YES